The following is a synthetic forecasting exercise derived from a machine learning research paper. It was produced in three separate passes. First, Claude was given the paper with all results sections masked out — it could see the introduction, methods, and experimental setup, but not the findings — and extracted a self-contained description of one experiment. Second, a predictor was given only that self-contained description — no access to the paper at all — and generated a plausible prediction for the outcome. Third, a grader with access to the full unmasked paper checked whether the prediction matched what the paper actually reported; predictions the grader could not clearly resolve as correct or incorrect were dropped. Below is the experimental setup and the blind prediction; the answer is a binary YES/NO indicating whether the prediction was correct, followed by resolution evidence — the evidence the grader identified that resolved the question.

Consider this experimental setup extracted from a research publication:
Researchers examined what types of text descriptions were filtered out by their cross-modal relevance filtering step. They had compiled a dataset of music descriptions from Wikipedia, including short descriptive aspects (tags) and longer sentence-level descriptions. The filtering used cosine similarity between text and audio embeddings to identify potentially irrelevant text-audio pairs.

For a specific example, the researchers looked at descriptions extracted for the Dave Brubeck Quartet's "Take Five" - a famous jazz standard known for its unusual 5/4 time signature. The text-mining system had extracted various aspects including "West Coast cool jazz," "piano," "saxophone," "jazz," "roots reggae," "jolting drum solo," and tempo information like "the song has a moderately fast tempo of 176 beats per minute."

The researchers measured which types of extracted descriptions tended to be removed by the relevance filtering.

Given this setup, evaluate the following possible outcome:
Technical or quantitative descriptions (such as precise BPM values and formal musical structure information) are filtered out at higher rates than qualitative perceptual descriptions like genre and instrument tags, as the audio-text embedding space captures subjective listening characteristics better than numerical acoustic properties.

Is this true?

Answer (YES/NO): NO